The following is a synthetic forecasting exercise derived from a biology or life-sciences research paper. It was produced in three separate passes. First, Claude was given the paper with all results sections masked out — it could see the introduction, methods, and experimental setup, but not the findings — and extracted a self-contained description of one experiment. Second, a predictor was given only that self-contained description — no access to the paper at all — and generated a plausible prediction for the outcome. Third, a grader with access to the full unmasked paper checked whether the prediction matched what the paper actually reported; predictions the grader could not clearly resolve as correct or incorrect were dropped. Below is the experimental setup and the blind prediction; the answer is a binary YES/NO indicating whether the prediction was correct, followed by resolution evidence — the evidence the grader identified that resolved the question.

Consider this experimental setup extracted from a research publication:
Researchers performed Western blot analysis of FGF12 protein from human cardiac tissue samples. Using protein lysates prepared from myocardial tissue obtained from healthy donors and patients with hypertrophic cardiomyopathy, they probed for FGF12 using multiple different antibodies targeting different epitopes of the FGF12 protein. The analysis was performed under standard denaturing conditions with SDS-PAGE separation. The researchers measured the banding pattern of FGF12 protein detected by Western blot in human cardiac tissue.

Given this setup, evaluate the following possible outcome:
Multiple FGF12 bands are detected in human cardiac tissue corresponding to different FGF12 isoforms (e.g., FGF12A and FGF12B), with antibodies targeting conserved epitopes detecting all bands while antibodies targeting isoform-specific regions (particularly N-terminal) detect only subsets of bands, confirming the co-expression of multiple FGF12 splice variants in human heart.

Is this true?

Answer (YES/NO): NO